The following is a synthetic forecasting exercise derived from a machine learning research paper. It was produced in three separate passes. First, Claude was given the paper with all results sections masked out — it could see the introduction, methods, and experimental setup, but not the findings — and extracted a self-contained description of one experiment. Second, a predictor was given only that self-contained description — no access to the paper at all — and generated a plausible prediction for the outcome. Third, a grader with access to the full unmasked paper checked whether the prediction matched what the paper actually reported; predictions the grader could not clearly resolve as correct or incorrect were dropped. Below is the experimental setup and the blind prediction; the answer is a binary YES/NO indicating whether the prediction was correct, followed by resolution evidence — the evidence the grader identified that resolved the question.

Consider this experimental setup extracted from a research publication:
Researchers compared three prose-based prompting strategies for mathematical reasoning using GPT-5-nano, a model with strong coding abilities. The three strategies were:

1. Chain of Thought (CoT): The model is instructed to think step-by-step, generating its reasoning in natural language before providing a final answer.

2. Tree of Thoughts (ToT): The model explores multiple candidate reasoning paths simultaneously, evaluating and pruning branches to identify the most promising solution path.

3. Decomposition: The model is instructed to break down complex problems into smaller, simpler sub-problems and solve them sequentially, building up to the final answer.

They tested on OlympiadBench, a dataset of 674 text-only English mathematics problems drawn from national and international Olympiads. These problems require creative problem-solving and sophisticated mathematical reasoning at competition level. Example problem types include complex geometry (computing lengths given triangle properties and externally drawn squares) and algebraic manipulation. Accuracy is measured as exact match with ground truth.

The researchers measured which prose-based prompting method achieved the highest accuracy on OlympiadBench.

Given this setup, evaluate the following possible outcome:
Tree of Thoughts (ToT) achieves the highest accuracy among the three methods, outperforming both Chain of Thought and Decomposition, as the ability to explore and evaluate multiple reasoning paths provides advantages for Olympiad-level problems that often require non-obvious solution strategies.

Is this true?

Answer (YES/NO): YES